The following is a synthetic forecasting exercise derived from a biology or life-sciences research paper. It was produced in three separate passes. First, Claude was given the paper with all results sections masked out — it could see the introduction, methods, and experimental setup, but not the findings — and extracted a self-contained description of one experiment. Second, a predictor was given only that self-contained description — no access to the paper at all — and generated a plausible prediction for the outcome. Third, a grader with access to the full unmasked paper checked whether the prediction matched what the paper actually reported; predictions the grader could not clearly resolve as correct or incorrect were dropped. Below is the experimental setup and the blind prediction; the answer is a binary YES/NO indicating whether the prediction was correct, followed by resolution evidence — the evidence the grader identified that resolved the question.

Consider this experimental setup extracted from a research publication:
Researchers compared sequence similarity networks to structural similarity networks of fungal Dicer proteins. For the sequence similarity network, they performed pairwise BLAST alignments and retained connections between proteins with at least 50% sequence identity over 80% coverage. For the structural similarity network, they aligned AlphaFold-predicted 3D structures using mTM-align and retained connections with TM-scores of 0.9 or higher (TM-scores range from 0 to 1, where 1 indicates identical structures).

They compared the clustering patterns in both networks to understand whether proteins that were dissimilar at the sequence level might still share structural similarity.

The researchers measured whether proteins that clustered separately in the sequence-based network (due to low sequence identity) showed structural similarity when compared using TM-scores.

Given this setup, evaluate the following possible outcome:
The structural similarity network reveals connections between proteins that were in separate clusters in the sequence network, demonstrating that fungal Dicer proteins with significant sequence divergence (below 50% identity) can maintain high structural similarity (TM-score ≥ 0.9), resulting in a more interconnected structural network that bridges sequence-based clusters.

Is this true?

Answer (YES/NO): YES